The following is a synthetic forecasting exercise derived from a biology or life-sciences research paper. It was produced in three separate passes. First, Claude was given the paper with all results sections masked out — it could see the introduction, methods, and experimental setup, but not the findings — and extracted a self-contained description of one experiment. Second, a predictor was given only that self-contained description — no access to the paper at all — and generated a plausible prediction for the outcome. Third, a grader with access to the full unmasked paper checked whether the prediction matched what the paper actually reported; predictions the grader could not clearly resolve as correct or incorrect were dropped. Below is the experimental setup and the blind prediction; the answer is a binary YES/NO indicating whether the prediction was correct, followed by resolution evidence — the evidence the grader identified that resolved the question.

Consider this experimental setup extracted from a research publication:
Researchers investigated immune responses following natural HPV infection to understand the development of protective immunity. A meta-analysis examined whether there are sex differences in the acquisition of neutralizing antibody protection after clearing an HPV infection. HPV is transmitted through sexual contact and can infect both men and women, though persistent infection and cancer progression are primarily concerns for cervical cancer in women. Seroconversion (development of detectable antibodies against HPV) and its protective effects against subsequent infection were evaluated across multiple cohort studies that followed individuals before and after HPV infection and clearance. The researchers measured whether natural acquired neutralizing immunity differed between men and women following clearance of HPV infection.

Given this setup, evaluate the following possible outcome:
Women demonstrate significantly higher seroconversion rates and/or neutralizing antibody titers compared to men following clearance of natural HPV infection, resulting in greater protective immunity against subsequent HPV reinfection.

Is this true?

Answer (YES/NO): YES